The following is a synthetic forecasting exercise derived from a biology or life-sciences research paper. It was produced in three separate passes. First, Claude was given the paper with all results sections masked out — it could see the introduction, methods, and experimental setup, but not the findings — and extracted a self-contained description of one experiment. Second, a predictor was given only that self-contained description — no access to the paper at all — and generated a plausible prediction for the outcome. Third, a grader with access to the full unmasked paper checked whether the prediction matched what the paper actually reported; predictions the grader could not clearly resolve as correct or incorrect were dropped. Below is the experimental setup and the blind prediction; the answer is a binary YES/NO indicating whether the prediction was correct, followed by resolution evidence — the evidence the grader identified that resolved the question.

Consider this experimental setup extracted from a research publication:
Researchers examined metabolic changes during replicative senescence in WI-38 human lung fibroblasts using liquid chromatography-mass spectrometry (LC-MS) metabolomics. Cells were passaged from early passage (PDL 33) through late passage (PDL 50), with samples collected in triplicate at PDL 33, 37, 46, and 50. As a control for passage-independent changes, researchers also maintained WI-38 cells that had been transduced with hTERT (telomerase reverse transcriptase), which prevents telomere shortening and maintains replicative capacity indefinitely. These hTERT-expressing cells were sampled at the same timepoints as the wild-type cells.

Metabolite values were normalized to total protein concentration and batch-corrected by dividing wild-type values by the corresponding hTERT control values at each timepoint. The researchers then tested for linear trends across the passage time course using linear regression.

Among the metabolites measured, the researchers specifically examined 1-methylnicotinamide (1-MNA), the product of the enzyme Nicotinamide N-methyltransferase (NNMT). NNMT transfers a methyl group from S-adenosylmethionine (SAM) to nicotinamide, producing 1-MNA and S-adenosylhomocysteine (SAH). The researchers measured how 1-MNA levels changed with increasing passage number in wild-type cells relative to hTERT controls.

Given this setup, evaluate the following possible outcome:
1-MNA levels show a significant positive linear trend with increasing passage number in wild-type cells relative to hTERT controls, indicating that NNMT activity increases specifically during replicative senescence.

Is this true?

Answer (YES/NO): YES